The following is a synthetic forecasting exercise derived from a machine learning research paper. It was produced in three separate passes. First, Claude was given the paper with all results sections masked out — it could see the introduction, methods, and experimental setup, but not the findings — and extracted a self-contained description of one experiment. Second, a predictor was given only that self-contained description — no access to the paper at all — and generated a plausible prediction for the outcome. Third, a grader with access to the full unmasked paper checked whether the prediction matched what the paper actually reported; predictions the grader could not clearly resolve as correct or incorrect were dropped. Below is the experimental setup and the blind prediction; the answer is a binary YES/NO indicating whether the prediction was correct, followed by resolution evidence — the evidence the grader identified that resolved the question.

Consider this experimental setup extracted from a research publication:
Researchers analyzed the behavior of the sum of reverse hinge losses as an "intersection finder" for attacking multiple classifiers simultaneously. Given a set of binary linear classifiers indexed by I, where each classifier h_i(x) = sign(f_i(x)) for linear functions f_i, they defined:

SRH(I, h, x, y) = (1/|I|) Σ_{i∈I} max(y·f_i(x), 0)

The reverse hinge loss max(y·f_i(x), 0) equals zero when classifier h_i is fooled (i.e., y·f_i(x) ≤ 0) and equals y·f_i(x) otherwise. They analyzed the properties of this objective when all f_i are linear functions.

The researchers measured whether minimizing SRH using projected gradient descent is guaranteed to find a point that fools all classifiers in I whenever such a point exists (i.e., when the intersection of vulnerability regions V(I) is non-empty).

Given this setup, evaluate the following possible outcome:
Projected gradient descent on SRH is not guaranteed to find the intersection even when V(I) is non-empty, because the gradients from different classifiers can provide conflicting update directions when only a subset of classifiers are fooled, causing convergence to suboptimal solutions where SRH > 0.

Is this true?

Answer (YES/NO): NO